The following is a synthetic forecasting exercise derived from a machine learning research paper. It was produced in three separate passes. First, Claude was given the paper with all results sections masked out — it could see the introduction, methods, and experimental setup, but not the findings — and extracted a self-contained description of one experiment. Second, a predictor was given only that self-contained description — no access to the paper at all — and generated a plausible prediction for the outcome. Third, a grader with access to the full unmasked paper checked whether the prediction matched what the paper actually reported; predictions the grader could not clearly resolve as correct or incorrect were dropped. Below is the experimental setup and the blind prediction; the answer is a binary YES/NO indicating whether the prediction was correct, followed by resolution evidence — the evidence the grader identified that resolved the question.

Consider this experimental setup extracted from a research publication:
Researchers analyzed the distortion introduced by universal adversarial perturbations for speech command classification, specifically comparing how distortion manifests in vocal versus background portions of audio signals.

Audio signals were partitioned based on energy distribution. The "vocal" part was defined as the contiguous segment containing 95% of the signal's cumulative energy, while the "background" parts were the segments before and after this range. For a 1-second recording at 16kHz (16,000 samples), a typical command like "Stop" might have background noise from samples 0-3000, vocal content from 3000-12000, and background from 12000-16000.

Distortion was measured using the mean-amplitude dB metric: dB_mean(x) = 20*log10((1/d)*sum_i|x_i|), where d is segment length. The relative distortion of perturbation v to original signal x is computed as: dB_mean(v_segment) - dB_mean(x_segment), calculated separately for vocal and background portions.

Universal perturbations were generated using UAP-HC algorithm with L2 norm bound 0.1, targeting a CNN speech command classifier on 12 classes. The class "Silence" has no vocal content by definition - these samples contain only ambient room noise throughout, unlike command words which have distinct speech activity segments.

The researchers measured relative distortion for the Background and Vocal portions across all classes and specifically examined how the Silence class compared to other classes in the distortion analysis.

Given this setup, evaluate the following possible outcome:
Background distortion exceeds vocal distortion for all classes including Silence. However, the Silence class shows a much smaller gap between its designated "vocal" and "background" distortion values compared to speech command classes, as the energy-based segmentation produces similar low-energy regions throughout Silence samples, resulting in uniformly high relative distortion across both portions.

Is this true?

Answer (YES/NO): NO